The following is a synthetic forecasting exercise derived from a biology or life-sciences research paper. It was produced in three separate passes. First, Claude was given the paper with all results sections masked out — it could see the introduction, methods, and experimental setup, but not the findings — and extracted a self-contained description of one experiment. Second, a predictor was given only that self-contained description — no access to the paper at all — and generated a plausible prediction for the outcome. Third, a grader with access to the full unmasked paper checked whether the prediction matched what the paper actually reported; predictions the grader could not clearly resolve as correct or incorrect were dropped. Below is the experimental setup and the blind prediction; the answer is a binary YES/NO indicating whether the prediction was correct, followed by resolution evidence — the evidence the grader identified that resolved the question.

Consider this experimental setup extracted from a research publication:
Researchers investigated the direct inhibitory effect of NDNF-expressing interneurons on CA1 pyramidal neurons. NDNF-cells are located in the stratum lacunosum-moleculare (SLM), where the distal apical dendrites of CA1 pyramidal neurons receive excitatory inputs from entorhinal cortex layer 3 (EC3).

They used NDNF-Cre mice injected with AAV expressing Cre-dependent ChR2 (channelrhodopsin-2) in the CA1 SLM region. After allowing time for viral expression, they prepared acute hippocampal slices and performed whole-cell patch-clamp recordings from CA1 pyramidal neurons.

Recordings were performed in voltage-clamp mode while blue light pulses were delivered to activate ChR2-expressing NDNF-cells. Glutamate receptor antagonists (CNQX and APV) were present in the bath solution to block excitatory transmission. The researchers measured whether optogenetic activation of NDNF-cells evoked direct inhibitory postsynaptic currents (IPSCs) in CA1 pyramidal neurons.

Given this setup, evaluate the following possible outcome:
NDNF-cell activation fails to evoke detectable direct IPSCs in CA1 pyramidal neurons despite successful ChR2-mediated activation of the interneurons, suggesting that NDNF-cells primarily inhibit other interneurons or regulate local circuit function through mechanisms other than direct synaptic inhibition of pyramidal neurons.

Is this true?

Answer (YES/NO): NO